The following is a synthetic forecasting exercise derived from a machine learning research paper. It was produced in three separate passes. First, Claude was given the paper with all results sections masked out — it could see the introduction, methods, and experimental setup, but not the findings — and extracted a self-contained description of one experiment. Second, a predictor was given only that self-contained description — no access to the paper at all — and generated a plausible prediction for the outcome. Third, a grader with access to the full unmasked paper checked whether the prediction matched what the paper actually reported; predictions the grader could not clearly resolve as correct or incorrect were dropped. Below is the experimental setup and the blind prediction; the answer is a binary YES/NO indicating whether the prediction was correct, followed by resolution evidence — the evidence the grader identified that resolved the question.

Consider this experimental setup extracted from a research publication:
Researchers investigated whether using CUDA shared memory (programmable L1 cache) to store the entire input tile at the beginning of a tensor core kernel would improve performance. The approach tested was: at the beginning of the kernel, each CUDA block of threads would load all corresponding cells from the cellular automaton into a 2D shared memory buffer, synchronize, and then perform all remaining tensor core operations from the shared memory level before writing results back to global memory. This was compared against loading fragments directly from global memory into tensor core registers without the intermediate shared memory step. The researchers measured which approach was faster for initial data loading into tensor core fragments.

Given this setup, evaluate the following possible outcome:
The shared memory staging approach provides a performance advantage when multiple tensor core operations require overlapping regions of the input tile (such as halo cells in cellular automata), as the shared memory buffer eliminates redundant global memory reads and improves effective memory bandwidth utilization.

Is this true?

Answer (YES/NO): NO